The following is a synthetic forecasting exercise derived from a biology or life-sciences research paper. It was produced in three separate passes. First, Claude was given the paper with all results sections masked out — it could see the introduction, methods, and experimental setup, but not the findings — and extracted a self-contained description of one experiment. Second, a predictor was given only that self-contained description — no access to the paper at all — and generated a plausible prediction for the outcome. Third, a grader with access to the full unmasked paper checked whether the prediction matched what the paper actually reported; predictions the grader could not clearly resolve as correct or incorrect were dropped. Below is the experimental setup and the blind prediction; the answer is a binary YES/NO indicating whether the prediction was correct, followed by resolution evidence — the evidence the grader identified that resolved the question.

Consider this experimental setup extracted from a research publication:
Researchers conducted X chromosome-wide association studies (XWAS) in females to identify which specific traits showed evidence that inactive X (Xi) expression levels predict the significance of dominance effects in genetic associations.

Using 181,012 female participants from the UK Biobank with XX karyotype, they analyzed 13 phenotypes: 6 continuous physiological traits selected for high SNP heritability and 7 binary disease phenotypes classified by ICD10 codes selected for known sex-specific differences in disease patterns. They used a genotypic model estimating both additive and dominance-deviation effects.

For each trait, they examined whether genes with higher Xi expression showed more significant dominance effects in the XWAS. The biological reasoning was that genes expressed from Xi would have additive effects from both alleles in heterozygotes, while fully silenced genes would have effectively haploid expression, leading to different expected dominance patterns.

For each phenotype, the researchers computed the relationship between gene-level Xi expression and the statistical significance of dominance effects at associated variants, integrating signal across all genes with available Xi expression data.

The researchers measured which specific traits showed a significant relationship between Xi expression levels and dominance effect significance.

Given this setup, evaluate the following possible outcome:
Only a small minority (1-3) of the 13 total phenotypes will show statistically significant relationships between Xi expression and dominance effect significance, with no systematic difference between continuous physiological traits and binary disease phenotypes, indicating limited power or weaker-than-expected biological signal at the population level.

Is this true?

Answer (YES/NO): YES